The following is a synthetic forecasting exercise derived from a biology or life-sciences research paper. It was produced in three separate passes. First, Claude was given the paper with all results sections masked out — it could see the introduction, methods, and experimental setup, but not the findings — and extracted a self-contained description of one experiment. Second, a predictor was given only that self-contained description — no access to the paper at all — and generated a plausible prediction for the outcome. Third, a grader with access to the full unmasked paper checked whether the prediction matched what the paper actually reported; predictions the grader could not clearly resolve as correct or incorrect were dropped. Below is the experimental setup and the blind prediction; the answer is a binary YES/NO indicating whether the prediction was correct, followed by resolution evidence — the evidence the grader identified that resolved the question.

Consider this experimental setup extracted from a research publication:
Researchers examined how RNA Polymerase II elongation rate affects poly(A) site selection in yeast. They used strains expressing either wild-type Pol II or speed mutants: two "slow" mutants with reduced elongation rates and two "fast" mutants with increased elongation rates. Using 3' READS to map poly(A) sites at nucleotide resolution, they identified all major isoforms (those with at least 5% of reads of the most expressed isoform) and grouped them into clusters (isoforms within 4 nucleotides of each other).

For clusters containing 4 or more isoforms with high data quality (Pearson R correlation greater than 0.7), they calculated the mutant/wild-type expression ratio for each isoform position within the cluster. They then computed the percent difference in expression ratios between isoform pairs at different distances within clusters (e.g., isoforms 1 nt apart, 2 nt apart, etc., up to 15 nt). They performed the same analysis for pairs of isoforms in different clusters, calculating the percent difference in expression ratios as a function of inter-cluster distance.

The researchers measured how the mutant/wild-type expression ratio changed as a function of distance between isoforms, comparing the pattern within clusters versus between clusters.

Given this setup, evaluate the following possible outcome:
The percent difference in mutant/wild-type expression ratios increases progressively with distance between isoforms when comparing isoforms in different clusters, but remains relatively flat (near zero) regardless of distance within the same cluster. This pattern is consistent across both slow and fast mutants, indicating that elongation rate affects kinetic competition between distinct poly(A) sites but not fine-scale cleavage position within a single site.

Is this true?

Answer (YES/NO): NO